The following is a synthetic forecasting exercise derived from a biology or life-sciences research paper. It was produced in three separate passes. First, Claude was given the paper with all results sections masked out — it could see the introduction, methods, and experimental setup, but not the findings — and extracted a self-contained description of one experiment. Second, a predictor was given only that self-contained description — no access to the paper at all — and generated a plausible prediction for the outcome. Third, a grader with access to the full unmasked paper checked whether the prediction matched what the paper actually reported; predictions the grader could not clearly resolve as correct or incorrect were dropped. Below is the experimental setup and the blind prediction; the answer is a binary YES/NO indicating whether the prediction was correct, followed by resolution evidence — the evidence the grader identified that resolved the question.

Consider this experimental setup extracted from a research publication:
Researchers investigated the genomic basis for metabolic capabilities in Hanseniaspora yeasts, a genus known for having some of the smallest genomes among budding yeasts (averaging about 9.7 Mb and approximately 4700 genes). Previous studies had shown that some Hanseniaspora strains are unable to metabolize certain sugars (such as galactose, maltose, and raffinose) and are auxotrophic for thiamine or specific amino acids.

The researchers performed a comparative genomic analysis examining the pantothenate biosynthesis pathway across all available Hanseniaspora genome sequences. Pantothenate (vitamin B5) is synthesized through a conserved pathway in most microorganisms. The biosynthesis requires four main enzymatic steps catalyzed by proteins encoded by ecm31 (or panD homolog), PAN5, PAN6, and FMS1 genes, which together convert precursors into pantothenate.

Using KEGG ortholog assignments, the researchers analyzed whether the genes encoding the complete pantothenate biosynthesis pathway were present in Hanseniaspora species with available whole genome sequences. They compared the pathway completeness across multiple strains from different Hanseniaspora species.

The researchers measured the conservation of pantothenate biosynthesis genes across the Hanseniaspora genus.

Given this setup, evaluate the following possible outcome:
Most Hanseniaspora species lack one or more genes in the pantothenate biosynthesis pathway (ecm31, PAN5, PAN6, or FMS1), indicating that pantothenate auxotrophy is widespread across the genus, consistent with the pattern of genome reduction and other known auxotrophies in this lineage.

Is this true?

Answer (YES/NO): YES